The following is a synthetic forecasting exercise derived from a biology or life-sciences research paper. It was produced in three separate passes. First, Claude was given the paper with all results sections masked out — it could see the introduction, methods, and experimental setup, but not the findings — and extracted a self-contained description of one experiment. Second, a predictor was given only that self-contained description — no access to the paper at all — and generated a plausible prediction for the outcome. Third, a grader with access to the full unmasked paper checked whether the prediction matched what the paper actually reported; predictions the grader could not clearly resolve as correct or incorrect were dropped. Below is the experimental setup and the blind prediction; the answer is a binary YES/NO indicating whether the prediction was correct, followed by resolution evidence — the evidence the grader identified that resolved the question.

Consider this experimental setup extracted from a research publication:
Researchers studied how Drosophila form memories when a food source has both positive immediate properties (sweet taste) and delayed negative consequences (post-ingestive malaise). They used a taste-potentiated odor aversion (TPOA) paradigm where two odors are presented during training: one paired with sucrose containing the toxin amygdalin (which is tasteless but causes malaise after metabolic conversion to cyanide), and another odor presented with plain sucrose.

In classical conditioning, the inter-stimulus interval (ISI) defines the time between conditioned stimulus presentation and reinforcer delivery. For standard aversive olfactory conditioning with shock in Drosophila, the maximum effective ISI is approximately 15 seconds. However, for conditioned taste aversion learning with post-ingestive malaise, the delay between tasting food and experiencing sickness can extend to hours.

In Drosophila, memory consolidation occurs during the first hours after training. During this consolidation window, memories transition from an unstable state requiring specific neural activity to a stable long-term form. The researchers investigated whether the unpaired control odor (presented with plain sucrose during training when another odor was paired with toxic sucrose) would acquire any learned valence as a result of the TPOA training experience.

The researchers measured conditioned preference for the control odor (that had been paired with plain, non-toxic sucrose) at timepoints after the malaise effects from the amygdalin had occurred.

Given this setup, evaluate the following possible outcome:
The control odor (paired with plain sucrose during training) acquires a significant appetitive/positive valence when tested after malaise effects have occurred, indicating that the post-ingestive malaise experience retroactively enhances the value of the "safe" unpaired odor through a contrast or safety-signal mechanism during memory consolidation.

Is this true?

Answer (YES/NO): YES